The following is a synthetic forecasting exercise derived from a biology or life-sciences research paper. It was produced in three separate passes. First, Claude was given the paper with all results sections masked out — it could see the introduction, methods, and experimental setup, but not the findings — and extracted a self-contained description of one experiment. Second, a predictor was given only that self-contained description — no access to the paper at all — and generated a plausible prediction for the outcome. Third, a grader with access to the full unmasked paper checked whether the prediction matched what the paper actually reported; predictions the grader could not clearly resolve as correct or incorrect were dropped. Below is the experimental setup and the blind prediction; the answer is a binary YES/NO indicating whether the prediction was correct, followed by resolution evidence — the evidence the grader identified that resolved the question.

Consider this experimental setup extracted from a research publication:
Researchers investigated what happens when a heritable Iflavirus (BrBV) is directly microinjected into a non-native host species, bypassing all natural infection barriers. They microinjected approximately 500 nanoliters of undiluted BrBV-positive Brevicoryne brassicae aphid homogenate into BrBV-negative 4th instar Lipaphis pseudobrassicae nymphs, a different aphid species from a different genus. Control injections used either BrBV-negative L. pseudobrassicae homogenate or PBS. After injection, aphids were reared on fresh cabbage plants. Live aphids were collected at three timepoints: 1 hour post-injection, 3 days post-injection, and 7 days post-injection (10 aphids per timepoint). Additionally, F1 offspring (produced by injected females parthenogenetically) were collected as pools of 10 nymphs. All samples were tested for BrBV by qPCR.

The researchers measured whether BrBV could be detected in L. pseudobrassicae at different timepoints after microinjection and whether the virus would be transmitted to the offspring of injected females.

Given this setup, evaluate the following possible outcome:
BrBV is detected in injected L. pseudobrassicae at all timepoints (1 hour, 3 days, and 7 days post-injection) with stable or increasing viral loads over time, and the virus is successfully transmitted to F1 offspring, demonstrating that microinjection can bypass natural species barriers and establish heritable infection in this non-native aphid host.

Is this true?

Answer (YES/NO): NO